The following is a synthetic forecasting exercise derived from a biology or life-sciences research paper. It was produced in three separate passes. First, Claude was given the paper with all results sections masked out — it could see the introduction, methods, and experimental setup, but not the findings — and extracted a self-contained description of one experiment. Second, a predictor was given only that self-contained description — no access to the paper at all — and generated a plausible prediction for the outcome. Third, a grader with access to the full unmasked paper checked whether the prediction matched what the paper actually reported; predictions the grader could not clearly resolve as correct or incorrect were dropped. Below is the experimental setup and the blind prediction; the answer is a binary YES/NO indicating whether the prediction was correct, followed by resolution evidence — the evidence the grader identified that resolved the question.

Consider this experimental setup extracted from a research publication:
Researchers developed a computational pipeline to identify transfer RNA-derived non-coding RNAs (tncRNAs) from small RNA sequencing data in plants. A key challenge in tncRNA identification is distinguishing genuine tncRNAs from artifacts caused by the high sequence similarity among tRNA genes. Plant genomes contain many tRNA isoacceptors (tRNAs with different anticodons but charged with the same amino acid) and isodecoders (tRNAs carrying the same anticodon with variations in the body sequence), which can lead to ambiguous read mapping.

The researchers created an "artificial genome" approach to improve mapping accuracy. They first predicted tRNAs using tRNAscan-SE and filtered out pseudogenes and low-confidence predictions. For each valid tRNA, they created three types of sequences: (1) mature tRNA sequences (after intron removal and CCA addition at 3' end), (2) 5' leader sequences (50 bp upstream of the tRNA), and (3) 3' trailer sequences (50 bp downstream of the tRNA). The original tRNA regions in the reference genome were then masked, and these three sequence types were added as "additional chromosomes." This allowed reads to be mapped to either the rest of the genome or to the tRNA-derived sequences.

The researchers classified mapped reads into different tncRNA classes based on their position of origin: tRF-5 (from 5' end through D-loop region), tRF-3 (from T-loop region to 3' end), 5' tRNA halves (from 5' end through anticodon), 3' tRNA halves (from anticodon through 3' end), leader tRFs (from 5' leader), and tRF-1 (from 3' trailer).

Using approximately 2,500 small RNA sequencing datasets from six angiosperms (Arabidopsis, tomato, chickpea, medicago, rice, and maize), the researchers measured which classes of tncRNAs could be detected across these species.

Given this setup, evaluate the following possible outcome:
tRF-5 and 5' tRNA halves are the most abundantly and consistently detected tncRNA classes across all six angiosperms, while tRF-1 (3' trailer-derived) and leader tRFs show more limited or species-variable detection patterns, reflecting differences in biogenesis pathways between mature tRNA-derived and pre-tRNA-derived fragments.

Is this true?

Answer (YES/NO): NO